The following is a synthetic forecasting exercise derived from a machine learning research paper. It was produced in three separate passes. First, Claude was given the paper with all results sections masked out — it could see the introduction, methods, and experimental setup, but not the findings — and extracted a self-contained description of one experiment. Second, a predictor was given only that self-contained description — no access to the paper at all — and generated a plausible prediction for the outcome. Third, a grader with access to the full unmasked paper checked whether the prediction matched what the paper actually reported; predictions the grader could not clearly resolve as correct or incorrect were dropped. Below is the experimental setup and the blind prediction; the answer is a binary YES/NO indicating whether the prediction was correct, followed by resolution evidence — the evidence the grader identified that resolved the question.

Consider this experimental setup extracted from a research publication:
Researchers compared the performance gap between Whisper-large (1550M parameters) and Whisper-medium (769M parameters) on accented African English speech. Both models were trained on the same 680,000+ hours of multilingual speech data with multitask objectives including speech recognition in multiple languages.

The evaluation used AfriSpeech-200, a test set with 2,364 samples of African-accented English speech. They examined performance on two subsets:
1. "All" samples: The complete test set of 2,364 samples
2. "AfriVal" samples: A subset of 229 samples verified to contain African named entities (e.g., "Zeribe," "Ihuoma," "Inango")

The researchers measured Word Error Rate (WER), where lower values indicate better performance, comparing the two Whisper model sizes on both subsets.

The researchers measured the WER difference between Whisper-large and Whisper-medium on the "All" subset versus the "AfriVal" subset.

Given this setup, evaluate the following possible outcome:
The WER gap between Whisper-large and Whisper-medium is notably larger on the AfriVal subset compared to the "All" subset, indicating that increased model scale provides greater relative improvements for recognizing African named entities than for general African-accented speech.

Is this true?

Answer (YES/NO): YES